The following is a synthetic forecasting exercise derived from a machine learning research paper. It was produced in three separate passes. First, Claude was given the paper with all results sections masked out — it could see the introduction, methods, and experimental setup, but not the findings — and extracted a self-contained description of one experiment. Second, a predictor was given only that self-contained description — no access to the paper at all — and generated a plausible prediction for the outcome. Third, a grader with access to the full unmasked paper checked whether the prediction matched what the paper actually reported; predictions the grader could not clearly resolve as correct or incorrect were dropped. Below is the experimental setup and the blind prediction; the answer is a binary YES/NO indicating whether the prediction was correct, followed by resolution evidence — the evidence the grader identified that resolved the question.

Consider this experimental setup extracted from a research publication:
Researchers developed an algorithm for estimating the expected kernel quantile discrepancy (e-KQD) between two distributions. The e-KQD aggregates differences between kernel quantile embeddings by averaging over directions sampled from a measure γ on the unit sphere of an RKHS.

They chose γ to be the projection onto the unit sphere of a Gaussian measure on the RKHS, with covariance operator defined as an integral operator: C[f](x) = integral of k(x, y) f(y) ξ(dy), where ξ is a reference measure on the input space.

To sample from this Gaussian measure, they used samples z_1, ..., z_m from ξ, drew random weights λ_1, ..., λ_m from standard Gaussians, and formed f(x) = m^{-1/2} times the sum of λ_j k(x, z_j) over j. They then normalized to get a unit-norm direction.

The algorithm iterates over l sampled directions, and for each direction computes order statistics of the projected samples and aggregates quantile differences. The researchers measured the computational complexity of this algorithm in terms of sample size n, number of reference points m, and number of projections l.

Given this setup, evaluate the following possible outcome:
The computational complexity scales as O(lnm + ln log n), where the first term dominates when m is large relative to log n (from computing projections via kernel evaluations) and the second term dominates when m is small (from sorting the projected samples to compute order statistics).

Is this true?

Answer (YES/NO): NO